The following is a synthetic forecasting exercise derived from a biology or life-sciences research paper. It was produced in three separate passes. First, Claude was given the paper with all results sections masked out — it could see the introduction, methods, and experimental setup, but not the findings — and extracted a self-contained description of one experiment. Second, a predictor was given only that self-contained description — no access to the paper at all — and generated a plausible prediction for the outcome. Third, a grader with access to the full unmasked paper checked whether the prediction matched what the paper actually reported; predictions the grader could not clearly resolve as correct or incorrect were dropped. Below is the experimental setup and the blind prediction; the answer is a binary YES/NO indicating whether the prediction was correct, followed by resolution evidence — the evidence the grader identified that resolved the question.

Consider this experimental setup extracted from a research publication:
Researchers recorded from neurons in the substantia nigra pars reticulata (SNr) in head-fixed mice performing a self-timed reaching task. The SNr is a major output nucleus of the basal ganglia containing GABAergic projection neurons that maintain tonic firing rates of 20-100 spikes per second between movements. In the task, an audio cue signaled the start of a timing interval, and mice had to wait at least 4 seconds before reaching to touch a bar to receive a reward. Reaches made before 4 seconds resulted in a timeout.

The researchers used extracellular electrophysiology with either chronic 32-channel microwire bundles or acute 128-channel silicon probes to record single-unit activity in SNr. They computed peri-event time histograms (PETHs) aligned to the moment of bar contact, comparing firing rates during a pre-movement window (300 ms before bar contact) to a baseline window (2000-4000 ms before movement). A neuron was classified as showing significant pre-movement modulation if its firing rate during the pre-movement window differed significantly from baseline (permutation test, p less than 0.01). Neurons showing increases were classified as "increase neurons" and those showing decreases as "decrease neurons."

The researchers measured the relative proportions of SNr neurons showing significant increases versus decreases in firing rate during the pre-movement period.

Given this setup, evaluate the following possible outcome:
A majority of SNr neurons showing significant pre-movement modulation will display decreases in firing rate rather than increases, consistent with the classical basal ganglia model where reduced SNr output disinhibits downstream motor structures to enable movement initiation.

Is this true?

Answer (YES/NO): NO